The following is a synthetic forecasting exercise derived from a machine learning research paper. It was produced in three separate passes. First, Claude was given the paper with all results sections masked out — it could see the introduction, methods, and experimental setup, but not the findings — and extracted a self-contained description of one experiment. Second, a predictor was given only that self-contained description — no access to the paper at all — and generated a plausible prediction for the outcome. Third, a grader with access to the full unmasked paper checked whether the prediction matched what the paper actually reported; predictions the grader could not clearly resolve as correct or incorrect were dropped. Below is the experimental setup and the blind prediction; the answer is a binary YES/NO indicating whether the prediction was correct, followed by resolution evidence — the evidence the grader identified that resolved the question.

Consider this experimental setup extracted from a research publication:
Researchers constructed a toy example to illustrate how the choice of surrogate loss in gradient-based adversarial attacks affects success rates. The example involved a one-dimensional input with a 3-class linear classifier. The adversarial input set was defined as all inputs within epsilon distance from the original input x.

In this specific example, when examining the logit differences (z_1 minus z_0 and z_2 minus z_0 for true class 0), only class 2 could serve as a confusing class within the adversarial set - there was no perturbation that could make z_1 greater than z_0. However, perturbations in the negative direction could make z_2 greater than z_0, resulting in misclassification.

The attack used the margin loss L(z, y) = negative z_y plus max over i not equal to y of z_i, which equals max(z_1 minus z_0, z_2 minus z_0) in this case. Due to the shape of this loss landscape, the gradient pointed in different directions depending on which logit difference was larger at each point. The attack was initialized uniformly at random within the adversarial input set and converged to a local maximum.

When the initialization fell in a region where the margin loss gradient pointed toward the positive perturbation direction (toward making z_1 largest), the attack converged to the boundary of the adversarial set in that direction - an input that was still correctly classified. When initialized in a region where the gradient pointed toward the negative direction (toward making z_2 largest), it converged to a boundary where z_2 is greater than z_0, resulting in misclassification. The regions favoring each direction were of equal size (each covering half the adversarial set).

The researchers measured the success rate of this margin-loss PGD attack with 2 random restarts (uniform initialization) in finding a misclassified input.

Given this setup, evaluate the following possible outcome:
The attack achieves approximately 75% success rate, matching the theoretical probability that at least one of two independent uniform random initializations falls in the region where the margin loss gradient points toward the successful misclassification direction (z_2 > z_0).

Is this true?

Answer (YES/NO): YES